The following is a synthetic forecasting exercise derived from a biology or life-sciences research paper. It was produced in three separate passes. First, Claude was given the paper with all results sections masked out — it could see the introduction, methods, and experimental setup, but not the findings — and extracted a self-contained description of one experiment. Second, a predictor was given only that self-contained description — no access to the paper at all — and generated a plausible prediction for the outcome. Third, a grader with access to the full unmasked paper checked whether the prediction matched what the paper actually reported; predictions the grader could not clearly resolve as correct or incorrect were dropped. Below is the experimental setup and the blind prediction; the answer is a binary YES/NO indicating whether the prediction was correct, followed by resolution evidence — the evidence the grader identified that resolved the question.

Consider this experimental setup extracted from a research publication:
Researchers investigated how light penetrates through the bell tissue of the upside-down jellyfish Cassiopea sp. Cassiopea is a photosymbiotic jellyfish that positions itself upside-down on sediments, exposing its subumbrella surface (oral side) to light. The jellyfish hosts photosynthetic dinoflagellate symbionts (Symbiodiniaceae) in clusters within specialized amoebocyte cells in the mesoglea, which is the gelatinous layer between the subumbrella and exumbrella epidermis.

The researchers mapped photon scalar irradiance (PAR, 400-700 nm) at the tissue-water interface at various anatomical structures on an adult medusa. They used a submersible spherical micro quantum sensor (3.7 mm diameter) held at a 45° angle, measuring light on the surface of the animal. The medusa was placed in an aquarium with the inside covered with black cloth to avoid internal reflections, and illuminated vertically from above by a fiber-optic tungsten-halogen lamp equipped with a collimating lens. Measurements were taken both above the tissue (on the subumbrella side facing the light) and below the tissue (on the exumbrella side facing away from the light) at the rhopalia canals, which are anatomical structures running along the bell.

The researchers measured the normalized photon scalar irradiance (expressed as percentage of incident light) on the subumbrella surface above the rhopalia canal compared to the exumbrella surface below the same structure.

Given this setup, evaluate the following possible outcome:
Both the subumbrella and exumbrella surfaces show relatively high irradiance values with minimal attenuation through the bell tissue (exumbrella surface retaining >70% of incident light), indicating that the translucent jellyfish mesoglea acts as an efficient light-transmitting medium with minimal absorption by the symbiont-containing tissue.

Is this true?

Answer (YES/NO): NO